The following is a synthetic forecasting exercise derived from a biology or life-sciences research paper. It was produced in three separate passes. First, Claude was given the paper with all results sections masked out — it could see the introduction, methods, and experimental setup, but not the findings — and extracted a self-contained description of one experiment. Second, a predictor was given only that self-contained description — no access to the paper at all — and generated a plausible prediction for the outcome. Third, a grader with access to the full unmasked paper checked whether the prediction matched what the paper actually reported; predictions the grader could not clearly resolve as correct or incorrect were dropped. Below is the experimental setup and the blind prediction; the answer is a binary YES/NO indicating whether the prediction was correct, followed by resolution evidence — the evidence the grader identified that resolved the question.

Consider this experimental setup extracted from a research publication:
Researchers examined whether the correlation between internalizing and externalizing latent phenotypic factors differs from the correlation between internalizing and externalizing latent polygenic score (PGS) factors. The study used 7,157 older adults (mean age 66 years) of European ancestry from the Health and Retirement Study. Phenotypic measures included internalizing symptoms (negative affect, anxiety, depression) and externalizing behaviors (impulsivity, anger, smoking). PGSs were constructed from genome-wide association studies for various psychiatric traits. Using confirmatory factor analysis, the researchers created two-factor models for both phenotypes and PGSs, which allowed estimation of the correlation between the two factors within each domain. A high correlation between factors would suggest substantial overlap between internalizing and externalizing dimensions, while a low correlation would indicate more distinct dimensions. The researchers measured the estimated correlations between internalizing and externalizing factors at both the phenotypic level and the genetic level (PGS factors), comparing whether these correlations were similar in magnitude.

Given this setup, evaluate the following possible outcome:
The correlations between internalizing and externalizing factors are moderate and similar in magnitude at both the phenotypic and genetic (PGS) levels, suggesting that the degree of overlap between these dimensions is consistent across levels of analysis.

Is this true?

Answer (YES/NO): NO